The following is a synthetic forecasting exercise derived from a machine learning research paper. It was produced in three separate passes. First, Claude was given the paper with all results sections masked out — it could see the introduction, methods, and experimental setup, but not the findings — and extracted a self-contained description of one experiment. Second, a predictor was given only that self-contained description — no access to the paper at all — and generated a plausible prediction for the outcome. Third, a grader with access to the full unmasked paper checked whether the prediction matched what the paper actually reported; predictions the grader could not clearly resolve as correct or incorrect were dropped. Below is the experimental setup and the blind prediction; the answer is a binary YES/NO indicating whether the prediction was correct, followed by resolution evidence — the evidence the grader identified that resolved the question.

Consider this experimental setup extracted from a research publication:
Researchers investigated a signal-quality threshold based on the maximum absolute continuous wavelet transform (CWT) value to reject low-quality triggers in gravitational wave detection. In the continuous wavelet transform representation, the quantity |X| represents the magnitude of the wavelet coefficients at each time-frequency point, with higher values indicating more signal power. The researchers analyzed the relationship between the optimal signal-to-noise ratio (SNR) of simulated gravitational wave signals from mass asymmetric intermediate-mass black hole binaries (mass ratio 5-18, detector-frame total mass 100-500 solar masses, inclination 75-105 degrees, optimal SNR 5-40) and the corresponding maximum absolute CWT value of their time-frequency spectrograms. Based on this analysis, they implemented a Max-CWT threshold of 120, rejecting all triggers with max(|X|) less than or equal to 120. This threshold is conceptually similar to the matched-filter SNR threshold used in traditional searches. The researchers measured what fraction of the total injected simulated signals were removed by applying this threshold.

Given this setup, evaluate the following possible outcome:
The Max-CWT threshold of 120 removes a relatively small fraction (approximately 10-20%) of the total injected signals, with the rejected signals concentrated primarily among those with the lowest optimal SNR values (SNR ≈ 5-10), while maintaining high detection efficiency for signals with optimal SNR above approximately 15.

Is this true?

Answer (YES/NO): NO